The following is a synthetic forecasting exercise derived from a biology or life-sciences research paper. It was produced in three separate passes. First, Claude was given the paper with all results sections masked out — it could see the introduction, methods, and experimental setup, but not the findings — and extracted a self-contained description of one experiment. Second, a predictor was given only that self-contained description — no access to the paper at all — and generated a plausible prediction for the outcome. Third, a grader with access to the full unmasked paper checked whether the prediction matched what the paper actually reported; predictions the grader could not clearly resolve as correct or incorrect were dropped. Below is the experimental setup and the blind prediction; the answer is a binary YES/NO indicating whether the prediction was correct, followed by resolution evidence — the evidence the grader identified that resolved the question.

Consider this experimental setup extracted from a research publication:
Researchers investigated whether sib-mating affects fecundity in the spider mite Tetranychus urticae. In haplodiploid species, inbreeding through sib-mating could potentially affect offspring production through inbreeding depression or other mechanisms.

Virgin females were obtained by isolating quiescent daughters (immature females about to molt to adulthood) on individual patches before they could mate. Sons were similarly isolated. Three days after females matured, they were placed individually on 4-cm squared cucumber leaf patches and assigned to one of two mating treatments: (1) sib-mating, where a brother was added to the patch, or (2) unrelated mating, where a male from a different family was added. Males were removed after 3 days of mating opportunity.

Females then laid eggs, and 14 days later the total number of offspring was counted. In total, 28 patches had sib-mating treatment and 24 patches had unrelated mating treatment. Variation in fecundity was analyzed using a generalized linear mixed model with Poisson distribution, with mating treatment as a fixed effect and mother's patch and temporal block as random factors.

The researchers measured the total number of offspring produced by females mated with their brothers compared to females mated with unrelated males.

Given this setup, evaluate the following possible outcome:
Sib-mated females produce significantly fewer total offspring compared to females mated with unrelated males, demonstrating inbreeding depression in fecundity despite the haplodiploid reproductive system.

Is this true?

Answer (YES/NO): NO